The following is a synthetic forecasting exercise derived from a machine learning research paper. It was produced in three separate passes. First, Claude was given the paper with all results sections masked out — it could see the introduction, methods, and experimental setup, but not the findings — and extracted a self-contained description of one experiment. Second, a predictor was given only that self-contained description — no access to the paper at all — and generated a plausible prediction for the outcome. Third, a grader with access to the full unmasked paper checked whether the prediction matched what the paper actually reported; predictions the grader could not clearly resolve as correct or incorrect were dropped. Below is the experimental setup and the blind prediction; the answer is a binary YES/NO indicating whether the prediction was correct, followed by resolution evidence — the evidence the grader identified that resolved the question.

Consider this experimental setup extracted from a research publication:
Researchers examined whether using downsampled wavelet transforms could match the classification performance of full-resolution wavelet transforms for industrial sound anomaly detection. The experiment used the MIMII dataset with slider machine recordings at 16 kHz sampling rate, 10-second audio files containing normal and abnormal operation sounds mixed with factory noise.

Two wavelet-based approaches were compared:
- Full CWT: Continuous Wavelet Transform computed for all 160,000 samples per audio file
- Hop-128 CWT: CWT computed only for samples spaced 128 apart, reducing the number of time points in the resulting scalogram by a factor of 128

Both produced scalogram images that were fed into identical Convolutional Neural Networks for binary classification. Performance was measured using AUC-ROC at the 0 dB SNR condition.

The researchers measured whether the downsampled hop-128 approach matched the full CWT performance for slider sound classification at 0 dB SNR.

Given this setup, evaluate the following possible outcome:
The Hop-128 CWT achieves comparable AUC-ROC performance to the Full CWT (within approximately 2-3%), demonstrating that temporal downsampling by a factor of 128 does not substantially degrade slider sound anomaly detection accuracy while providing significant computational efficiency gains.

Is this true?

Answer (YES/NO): YES